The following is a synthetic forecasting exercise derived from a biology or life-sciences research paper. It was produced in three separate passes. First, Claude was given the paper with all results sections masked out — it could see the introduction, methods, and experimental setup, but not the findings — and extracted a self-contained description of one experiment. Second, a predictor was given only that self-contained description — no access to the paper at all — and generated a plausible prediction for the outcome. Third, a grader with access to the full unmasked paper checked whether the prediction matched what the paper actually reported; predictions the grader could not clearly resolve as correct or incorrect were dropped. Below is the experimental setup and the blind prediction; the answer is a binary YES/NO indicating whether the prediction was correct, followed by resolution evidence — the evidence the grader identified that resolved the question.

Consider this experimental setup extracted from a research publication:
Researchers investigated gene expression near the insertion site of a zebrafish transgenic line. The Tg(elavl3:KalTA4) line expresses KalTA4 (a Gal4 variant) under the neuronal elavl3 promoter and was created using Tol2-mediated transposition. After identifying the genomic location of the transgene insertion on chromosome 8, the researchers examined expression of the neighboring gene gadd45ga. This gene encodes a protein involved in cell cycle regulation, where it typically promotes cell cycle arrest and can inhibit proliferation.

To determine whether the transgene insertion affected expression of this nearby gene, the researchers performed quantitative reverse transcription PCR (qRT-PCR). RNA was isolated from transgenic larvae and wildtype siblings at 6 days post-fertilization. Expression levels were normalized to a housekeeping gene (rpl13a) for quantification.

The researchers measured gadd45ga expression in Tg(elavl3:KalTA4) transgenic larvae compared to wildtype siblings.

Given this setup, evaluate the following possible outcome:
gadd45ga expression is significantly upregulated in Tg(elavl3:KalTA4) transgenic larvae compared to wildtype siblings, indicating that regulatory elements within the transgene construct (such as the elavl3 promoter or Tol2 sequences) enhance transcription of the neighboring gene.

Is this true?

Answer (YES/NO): NO